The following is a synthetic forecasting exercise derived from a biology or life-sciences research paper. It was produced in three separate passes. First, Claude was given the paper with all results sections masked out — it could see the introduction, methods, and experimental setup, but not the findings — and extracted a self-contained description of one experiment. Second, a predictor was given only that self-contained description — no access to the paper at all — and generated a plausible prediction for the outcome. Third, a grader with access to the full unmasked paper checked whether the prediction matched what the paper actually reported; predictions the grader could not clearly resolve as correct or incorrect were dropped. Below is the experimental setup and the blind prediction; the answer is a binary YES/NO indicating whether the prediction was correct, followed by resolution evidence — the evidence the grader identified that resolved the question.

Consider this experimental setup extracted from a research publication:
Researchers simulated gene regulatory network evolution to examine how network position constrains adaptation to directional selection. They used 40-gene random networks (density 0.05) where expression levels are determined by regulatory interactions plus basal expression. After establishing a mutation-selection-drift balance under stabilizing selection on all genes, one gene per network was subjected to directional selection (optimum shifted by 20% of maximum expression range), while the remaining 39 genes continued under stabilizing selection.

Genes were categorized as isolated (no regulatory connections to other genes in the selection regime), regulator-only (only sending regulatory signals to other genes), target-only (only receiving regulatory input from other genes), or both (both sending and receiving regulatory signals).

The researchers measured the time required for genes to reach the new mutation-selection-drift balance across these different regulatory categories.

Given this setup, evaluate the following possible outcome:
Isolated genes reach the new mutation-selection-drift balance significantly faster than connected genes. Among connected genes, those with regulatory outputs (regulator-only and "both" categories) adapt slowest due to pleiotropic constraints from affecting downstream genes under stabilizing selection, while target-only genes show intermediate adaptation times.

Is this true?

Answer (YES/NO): NO